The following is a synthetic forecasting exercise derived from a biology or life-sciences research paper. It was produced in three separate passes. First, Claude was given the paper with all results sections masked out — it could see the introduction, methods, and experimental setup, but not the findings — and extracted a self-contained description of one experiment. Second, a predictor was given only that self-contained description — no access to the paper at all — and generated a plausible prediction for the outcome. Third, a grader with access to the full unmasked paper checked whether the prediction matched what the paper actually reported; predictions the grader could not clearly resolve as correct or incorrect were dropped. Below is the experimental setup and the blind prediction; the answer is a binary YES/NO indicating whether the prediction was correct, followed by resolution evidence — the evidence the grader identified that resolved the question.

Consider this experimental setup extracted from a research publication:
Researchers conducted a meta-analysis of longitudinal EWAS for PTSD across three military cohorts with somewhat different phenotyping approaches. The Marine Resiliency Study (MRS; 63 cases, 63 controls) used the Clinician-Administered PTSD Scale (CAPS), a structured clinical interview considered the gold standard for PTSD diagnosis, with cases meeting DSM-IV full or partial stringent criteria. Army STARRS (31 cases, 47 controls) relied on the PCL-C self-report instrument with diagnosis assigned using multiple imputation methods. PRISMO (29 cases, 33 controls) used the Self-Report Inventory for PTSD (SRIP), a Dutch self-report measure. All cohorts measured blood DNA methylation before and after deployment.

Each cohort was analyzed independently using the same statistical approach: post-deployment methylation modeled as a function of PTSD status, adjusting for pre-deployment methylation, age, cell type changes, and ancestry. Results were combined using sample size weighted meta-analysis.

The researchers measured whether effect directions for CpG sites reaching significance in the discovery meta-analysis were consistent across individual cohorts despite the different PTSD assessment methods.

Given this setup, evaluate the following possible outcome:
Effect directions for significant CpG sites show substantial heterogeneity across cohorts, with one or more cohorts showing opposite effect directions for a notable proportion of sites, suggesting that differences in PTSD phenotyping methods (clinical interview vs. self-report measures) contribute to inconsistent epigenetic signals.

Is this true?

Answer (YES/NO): NO